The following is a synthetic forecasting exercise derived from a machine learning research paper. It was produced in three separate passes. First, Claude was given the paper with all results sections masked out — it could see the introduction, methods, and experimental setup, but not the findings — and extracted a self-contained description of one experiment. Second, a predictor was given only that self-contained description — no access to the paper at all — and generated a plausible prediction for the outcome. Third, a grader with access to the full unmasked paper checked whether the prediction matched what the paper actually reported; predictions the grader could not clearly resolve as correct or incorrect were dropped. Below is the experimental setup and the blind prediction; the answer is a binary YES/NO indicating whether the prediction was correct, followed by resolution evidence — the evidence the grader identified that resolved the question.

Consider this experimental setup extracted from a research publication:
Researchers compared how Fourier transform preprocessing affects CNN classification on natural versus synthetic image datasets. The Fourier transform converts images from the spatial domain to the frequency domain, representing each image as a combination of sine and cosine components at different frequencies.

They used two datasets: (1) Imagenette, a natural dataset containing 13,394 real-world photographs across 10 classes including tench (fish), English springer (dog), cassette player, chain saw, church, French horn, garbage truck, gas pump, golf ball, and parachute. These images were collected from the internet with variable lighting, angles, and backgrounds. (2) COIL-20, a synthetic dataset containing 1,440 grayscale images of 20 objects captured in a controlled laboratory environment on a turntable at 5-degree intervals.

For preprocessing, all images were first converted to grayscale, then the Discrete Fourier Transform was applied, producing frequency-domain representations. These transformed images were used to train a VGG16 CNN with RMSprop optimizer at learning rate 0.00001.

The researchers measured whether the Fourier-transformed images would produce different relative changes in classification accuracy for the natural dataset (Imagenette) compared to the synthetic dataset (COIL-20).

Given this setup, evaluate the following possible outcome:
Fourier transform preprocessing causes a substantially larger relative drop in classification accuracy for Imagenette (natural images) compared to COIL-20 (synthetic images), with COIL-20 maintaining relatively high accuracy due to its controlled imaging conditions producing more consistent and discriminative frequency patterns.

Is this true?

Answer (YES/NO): YES